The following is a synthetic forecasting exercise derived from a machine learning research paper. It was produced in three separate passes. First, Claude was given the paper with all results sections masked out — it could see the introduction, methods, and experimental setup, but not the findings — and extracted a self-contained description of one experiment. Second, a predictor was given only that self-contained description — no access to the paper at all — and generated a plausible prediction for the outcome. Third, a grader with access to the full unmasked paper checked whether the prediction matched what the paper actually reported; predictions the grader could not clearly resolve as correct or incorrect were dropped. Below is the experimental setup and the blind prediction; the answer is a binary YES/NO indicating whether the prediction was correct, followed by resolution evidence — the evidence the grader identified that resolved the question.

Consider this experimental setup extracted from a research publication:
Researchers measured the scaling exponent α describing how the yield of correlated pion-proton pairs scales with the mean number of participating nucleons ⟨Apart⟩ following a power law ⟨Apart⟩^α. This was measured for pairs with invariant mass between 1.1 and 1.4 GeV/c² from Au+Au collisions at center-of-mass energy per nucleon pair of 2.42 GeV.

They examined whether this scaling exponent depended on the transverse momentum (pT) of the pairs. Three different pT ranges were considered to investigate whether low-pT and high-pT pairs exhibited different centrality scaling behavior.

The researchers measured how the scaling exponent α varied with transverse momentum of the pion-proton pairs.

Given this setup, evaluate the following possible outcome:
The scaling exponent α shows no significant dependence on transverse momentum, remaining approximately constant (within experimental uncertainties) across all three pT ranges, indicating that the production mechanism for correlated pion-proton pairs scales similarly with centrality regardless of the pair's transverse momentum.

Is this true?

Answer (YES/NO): NO